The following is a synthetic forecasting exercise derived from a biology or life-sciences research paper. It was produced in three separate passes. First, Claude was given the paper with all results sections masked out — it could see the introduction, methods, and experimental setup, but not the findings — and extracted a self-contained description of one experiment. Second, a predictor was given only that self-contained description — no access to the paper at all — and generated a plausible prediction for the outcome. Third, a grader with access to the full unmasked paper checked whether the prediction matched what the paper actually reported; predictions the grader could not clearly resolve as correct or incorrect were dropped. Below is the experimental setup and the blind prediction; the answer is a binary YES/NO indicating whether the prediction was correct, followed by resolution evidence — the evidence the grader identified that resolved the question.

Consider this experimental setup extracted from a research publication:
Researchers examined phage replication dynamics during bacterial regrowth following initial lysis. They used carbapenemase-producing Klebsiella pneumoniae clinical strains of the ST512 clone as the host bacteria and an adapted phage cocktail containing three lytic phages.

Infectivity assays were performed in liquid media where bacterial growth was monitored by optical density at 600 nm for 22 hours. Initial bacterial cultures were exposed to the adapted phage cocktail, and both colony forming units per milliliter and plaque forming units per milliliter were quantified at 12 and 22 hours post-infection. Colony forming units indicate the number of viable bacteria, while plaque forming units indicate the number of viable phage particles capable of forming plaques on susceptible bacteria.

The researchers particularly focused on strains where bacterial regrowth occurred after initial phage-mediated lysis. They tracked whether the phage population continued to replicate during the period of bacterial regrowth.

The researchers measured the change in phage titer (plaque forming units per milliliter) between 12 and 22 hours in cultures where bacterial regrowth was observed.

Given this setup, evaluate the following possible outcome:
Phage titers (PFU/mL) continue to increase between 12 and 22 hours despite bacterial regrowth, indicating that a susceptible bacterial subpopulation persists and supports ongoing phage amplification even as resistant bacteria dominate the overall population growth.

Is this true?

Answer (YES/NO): YES